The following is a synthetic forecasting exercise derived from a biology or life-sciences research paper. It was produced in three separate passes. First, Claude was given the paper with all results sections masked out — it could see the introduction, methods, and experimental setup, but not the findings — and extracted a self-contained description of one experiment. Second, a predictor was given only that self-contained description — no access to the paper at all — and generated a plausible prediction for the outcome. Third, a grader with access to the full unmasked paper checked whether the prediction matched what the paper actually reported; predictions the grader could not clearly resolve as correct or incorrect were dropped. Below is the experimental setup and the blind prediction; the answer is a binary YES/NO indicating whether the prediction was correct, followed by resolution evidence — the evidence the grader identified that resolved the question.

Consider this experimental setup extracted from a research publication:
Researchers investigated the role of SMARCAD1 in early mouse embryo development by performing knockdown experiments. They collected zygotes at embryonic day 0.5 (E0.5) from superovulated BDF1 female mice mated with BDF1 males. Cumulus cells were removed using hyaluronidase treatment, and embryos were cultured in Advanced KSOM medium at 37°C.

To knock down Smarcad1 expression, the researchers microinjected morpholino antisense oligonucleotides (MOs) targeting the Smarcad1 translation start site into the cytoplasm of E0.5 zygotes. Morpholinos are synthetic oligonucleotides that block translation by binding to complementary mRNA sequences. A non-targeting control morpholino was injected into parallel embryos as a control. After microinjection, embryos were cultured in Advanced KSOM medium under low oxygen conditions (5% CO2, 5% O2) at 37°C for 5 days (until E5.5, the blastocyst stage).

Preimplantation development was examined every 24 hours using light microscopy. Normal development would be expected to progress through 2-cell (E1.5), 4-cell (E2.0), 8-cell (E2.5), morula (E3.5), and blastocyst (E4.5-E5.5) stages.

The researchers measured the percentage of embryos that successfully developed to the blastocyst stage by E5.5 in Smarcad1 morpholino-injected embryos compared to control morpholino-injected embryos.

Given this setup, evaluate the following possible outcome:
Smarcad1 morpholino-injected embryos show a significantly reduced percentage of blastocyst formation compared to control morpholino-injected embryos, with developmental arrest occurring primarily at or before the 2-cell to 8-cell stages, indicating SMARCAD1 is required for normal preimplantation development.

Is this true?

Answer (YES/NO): NO